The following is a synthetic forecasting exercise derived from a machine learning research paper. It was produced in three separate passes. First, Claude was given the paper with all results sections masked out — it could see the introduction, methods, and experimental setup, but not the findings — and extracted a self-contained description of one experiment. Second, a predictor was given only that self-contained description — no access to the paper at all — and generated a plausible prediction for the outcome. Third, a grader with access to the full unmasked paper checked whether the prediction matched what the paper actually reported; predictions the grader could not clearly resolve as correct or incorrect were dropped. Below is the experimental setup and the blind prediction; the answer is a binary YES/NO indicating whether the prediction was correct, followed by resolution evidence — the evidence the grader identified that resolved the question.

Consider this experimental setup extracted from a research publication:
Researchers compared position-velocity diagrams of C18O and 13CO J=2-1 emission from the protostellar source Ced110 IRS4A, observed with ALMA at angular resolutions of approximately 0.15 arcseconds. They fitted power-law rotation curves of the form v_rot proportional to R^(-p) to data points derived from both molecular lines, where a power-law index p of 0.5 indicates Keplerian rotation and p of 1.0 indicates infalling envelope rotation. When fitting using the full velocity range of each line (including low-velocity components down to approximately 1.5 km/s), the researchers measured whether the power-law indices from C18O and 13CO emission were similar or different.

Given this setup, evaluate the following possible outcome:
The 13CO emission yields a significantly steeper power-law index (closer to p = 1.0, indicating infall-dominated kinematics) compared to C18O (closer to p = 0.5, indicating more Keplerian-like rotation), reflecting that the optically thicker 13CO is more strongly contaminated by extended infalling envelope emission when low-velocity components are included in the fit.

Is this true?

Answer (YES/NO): YES